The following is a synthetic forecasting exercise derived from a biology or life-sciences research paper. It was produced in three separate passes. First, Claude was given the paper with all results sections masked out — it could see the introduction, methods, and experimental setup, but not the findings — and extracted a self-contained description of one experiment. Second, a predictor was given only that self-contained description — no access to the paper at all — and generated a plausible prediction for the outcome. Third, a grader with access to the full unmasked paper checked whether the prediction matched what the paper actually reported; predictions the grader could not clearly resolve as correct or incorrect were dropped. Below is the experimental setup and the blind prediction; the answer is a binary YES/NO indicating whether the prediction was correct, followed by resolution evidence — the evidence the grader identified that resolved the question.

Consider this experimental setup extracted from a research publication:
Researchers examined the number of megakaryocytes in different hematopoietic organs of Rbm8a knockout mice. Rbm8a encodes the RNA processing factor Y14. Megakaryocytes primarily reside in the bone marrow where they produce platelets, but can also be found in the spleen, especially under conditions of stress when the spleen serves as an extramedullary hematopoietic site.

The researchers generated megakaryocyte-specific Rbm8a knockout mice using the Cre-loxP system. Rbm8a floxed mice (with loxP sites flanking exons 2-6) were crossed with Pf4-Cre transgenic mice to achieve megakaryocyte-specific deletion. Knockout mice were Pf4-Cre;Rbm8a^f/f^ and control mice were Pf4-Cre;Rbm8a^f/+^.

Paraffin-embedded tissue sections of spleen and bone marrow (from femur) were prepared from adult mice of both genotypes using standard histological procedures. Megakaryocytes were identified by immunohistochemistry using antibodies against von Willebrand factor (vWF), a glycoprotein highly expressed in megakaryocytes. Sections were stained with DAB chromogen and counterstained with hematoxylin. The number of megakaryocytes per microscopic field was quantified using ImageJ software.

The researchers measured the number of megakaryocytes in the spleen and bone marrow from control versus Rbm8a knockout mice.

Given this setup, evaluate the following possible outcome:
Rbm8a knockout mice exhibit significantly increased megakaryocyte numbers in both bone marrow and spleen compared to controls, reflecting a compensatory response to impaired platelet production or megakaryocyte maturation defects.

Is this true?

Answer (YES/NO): YES